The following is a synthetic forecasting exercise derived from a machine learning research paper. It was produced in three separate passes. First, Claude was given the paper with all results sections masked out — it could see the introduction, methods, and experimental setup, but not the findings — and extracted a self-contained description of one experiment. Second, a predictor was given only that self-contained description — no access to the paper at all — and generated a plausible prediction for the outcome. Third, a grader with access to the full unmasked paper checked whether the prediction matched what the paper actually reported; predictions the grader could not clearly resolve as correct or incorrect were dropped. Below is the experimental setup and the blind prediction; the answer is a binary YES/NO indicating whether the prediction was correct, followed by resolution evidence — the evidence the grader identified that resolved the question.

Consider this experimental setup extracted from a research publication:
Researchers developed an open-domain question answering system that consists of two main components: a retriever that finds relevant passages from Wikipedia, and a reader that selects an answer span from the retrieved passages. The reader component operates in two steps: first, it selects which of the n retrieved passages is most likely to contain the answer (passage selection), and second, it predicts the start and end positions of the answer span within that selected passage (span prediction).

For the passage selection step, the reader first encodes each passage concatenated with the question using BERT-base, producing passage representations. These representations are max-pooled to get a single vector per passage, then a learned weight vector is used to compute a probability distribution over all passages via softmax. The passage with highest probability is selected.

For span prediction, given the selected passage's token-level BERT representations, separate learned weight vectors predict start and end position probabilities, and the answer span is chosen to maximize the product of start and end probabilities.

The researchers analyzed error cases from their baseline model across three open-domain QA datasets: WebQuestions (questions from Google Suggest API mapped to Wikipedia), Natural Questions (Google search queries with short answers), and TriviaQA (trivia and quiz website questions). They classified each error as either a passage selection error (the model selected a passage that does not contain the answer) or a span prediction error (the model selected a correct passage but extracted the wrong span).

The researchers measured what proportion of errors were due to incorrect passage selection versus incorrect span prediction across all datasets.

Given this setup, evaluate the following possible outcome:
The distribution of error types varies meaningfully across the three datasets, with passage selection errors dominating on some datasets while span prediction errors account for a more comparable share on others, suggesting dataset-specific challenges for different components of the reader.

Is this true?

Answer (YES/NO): NO